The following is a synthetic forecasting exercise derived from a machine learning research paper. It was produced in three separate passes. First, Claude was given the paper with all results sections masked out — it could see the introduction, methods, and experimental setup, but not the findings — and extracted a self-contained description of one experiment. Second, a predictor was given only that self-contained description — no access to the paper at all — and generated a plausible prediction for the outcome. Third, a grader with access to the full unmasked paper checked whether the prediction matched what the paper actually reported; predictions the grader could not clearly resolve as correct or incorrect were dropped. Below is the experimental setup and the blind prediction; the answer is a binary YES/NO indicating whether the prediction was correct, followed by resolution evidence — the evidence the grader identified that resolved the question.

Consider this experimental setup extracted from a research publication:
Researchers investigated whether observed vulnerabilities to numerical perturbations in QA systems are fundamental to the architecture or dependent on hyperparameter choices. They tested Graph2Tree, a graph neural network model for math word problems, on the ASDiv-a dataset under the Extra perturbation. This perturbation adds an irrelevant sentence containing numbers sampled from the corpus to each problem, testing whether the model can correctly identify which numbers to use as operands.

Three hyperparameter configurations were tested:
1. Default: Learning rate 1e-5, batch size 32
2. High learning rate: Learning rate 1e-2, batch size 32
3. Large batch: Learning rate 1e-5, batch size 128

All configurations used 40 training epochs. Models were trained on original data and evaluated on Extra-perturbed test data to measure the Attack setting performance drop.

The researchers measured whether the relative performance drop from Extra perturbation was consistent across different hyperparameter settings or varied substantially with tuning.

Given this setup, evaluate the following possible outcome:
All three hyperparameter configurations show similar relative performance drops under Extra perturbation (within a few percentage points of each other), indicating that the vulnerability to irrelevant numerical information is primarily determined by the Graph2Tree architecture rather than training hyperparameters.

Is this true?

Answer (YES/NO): NO